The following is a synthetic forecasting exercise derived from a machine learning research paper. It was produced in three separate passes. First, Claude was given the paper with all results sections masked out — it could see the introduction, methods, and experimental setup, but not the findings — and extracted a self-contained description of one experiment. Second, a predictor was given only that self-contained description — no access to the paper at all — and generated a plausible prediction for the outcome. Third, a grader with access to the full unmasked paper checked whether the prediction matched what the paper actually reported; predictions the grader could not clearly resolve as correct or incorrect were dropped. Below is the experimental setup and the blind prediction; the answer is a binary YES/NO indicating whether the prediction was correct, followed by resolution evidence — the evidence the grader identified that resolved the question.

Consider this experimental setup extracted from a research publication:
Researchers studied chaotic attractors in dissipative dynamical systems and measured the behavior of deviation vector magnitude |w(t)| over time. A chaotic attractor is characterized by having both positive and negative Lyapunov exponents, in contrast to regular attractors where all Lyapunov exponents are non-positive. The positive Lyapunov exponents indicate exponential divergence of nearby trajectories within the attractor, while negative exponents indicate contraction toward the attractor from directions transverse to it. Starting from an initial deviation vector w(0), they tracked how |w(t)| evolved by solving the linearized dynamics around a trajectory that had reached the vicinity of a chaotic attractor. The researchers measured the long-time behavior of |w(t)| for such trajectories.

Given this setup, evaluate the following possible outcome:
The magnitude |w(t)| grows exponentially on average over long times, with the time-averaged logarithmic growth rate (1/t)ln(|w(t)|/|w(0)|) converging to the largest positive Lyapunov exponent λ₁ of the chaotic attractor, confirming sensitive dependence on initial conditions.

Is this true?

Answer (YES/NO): YES